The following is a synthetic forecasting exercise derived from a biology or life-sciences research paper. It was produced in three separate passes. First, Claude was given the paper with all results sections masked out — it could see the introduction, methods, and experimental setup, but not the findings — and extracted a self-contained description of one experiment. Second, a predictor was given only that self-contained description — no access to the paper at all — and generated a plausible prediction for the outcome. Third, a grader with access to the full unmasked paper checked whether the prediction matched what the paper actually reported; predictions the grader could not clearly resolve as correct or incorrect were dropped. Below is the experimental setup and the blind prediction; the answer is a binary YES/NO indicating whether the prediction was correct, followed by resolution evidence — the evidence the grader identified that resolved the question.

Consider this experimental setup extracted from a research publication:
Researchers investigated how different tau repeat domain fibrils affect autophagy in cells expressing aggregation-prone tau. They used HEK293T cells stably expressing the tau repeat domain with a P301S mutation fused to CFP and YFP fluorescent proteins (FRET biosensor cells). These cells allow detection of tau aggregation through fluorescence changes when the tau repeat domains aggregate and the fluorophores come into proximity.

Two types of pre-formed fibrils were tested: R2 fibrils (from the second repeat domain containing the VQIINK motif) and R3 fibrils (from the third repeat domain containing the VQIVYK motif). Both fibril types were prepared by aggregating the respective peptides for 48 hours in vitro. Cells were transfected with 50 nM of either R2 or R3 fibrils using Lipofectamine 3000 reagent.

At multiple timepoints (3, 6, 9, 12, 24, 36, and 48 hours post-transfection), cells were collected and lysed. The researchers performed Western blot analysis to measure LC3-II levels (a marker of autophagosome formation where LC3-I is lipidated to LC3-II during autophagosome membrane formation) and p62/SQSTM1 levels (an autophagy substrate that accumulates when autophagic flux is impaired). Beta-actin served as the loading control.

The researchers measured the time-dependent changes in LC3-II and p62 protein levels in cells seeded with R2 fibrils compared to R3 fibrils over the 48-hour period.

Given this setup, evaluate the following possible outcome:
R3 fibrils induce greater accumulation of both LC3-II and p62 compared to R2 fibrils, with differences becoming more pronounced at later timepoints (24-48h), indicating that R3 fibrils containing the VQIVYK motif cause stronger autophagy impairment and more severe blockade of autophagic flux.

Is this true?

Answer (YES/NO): NO